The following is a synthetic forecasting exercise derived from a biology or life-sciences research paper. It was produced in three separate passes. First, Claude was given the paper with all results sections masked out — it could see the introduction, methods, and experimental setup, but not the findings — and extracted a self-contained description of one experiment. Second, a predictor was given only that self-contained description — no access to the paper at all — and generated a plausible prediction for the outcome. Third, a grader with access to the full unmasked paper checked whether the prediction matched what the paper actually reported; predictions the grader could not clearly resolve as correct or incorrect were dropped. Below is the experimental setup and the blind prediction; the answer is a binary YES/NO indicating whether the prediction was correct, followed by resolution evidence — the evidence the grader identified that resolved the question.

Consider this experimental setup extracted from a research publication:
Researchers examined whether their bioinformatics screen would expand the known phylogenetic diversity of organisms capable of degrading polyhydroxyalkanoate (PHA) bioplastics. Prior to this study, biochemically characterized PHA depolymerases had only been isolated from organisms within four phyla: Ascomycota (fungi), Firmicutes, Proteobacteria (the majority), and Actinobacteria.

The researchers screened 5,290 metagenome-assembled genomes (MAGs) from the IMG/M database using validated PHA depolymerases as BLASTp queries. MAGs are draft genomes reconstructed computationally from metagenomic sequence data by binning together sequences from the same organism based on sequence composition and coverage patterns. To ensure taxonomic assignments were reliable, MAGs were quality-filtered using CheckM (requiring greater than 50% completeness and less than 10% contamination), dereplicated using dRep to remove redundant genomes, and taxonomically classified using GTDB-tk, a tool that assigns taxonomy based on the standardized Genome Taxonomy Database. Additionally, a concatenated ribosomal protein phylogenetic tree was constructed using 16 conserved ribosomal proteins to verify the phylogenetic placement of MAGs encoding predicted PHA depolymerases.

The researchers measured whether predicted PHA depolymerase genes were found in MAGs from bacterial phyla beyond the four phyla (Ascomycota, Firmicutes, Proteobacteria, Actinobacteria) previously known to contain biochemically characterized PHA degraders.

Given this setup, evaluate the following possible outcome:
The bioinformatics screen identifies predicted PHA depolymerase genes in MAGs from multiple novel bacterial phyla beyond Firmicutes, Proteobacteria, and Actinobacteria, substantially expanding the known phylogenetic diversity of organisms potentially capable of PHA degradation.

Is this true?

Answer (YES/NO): YES